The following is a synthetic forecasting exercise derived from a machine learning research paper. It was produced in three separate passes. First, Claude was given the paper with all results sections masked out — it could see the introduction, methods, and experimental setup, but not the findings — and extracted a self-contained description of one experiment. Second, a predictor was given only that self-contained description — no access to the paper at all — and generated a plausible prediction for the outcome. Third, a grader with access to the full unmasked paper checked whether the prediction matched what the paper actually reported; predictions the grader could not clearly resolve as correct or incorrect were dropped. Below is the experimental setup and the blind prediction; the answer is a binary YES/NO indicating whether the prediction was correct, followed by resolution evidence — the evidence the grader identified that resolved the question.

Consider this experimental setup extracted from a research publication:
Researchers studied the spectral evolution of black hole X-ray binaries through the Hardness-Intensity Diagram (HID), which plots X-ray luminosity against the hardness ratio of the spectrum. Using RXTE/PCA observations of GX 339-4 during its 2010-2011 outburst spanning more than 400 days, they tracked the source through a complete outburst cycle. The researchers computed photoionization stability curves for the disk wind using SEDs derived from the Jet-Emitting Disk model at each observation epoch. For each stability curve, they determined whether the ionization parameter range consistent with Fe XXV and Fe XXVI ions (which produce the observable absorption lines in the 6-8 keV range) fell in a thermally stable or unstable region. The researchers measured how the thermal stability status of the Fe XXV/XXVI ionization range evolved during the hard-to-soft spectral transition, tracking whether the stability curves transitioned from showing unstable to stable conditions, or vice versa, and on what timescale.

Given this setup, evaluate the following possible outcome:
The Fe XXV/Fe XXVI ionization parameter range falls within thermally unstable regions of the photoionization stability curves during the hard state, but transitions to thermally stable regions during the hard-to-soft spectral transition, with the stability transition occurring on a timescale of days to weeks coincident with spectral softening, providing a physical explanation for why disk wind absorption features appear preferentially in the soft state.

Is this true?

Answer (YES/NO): YES